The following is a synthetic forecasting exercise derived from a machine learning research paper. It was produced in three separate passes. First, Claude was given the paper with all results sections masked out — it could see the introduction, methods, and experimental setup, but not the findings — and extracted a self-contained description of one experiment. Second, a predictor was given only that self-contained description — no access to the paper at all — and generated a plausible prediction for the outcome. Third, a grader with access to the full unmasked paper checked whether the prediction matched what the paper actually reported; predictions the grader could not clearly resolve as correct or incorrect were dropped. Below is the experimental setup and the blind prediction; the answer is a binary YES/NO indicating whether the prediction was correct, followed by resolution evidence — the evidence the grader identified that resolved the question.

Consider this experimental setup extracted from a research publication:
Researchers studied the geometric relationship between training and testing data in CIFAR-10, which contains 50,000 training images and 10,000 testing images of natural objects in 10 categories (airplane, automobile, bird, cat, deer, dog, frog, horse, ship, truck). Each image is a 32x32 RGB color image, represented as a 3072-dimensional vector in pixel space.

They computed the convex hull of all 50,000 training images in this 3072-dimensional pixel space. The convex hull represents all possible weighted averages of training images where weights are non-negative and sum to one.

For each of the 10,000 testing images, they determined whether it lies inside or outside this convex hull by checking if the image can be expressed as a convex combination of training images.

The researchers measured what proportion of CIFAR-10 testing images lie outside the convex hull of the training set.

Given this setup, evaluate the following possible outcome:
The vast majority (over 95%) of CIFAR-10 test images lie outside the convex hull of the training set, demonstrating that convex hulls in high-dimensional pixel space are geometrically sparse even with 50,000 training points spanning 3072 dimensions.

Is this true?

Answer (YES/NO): YES